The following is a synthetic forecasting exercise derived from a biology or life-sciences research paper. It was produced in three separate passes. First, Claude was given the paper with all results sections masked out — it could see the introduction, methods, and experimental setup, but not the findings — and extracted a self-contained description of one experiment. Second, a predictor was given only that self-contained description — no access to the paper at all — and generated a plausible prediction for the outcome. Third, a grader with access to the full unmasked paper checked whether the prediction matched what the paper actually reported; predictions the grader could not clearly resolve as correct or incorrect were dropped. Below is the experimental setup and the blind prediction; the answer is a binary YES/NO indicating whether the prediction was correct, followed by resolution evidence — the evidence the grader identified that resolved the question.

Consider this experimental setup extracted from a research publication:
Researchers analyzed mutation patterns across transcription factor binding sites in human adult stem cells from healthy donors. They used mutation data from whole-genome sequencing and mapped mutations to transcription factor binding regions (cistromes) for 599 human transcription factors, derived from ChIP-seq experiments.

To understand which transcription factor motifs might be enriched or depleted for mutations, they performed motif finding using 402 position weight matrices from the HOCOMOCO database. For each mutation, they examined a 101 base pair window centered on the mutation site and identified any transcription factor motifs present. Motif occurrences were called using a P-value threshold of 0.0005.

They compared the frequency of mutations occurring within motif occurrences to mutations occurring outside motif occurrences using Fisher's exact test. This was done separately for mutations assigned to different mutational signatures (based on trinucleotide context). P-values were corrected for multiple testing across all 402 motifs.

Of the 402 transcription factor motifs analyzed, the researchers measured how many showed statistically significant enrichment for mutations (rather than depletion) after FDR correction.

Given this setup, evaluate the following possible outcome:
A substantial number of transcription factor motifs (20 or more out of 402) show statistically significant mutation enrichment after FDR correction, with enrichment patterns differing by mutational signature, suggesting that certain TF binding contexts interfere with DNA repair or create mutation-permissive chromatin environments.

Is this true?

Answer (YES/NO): NO